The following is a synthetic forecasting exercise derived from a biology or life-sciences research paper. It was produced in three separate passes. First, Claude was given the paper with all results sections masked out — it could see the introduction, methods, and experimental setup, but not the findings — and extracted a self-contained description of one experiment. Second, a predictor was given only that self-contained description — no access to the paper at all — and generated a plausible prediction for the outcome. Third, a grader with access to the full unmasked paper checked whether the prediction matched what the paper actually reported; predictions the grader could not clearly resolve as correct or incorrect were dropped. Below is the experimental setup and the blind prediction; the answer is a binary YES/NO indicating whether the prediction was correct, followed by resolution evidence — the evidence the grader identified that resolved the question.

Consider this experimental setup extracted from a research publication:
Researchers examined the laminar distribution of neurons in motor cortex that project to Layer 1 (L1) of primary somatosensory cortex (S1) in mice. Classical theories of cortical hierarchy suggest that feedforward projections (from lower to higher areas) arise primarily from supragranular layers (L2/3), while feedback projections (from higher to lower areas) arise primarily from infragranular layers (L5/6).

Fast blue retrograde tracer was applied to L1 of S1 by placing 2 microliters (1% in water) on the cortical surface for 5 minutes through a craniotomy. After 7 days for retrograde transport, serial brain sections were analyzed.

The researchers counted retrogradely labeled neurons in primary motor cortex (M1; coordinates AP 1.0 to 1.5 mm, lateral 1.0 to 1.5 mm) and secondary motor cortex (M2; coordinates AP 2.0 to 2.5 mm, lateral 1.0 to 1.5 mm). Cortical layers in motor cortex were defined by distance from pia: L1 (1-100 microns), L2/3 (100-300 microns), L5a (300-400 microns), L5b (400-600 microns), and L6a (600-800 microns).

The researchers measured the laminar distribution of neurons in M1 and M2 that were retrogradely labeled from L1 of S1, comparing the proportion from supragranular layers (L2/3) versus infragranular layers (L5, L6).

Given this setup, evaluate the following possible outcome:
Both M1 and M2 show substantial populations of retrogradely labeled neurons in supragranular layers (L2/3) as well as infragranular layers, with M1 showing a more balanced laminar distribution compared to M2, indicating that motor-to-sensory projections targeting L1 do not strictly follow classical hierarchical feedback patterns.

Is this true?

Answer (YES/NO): YES